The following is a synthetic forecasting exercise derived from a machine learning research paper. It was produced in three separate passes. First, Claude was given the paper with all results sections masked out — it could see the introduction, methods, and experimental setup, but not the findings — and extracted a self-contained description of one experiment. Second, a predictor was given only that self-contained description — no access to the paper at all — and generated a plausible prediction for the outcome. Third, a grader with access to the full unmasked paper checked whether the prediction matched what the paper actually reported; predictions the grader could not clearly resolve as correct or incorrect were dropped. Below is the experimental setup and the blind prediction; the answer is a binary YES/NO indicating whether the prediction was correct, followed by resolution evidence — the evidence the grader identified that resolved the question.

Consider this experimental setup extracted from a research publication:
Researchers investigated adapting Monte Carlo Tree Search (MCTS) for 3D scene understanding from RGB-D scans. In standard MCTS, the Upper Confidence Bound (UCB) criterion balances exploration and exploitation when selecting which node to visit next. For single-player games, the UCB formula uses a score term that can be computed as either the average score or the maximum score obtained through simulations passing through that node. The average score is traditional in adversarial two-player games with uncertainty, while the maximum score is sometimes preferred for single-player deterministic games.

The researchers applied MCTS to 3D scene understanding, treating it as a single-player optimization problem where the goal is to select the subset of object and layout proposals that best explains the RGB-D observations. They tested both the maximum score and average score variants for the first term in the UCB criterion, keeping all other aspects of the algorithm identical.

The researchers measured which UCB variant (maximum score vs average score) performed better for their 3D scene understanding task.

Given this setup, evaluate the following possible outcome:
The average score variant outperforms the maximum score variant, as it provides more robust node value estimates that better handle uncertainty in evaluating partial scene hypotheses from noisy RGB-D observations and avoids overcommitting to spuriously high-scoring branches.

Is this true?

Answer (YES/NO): NO